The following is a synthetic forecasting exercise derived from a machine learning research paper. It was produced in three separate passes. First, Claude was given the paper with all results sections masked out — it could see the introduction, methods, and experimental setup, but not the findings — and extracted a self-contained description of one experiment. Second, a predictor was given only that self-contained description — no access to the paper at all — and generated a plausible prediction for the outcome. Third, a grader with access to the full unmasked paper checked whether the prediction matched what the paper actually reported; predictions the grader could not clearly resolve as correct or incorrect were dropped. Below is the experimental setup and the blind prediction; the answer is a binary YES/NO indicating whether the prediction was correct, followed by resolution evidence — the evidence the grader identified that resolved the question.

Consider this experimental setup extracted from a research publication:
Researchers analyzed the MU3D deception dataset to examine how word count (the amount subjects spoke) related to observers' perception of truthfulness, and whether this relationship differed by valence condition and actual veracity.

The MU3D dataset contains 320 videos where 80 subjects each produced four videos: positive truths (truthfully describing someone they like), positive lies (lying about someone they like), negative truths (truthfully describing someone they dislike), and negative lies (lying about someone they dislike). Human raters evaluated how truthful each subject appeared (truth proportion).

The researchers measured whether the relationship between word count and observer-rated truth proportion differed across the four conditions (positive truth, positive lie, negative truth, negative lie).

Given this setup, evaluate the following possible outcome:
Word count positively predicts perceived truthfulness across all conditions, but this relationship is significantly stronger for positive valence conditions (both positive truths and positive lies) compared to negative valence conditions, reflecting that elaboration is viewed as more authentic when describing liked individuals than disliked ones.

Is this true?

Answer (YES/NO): NO